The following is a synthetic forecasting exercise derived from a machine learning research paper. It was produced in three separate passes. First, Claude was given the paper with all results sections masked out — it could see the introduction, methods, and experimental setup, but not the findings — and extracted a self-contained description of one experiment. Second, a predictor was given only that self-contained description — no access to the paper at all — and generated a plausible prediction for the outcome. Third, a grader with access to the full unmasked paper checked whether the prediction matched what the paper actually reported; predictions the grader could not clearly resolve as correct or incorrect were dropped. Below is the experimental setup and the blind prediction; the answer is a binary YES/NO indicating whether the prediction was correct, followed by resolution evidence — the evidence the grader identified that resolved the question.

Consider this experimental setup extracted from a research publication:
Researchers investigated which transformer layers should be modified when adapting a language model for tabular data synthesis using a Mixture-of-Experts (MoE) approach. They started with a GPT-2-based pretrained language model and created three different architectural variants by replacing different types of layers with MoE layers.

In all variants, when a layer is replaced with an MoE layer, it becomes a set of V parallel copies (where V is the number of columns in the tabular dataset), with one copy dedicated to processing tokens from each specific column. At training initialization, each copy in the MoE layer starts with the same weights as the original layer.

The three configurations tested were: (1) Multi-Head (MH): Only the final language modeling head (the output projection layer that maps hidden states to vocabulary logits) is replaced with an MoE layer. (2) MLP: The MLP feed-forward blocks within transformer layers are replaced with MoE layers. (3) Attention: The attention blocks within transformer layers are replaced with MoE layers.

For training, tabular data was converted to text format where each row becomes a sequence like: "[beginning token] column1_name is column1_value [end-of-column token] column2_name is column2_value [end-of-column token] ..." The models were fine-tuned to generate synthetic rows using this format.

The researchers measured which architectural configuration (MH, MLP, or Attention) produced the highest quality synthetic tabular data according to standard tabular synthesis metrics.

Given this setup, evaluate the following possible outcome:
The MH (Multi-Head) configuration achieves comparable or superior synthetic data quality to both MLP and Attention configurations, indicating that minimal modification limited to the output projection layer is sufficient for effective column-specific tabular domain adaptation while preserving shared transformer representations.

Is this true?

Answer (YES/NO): YES